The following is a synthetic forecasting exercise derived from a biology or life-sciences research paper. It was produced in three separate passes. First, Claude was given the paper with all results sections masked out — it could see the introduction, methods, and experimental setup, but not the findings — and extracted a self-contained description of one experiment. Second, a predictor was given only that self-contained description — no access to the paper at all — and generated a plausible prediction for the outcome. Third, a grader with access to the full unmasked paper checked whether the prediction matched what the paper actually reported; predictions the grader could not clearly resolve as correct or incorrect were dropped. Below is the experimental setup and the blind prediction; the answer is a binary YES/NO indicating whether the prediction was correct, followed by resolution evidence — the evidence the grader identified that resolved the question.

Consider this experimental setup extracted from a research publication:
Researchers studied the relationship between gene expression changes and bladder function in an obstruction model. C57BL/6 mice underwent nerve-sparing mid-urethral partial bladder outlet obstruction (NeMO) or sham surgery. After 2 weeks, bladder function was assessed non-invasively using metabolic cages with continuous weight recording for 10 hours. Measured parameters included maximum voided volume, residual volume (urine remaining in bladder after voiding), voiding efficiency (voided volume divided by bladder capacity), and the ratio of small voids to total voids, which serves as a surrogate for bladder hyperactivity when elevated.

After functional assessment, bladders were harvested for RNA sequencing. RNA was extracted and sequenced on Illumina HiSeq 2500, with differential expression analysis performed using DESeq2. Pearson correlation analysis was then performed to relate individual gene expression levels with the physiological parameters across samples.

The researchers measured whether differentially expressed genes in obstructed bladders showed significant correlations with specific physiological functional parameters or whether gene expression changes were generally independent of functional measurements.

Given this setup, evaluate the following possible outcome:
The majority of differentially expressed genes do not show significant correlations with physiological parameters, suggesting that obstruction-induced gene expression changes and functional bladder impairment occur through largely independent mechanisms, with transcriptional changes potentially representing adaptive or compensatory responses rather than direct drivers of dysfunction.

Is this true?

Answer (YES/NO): NO